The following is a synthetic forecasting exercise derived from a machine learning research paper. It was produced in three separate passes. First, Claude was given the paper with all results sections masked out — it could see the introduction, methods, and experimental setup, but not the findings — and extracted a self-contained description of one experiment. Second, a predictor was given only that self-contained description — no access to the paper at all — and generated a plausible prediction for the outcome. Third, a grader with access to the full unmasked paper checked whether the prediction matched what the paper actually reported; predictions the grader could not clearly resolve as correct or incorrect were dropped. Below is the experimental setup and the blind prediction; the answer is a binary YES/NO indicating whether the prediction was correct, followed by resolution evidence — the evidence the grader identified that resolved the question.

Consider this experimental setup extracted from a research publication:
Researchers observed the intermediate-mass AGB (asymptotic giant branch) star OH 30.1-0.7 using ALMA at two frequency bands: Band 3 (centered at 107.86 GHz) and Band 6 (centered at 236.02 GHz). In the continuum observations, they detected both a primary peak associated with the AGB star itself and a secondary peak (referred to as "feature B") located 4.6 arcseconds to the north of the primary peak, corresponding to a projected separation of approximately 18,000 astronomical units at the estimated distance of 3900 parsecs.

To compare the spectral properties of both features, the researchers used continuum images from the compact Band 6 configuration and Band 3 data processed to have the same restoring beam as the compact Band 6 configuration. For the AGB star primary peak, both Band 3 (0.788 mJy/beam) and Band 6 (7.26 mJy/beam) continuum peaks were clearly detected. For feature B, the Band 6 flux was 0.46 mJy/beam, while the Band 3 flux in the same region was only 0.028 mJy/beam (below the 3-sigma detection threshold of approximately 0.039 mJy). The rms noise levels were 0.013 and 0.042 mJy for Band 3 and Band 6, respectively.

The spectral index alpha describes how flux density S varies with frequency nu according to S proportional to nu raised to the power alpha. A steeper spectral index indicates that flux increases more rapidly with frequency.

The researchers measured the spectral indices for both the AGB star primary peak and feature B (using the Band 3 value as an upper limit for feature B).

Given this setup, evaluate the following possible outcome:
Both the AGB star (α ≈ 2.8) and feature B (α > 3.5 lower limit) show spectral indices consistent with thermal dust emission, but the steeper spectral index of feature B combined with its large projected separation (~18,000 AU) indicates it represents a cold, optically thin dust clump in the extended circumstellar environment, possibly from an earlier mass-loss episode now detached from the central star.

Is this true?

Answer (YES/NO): NO